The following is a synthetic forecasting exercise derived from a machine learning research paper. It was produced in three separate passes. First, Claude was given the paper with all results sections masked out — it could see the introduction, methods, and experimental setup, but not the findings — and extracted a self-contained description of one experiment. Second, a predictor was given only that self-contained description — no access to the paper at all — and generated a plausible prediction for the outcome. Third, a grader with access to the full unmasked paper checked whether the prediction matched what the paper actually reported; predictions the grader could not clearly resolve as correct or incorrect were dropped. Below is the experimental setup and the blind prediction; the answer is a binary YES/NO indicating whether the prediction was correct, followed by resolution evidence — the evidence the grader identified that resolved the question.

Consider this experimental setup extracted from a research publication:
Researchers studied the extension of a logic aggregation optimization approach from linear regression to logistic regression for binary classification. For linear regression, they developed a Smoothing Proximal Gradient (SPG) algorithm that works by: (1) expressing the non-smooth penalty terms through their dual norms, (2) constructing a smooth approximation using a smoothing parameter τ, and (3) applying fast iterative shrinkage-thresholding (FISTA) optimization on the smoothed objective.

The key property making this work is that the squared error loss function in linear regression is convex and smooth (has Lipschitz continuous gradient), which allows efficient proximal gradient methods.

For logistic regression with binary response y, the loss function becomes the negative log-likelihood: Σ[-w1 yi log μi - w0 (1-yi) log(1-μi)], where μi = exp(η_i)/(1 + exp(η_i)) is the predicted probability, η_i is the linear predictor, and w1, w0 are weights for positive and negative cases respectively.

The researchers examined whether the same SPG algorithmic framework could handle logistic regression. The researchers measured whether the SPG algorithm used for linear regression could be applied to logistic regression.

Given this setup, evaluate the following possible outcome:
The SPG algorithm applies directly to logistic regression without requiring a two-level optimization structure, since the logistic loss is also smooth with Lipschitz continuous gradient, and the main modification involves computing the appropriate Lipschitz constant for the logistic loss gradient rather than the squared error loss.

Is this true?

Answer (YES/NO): NO